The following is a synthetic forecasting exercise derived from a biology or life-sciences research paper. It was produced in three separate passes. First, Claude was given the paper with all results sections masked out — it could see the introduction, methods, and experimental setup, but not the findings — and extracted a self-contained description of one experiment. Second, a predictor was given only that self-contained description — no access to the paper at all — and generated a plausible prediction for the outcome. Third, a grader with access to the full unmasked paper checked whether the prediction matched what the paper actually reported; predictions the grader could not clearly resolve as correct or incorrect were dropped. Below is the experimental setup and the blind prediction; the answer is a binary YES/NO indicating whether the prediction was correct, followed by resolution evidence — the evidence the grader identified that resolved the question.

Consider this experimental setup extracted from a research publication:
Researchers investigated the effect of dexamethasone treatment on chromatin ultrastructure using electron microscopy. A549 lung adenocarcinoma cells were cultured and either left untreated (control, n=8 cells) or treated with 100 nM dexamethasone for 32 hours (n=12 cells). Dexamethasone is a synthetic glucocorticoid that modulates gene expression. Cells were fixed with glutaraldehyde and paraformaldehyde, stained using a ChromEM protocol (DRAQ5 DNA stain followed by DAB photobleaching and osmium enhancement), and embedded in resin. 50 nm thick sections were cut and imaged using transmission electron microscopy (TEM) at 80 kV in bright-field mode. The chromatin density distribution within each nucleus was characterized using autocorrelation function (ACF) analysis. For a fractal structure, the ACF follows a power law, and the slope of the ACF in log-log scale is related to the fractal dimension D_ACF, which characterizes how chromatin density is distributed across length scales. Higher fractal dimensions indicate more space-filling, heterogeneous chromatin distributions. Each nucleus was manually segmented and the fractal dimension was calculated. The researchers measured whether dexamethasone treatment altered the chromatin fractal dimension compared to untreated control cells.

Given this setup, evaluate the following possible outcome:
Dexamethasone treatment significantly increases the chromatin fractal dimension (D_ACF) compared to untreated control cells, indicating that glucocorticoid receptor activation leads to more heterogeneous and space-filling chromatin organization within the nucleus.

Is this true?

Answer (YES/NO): NO